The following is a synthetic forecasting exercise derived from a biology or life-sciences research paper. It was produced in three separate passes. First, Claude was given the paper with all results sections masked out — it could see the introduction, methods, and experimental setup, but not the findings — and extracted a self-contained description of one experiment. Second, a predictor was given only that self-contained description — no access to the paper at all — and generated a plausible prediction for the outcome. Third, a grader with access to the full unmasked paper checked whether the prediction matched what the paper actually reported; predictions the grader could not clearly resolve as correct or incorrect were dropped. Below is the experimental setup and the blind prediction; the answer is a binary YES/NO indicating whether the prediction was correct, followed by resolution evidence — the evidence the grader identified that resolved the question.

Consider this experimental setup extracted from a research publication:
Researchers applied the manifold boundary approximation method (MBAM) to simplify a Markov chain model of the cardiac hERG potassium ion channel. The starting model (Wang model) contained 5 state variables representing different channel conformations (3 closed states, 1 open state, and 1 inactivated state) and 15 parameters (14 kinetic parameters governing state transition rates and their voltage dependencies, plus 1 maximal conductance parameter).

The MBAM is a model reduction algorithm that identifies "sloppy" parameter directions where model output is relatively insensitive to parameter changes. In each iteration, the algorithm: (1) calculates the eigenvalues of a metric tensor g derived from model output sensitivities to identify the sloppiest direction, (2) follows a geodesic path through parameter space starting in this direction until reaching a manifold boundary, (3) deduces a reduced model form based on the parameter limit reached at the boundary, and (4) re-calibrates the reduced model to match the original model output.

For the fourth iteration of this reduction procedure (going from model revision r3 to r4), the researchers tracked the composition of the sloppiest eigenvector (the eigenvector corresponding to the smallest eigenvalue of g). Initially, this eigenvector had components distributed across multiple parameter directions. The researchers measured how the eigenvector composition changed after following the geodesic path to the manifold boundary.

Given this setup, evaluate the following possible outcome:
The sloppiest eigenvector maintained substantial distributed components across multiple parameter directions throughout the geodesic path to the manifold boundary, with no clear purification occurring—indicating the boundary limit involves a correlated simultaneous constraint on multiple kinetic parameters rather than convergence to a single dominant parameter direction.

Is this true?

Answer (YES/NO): NO